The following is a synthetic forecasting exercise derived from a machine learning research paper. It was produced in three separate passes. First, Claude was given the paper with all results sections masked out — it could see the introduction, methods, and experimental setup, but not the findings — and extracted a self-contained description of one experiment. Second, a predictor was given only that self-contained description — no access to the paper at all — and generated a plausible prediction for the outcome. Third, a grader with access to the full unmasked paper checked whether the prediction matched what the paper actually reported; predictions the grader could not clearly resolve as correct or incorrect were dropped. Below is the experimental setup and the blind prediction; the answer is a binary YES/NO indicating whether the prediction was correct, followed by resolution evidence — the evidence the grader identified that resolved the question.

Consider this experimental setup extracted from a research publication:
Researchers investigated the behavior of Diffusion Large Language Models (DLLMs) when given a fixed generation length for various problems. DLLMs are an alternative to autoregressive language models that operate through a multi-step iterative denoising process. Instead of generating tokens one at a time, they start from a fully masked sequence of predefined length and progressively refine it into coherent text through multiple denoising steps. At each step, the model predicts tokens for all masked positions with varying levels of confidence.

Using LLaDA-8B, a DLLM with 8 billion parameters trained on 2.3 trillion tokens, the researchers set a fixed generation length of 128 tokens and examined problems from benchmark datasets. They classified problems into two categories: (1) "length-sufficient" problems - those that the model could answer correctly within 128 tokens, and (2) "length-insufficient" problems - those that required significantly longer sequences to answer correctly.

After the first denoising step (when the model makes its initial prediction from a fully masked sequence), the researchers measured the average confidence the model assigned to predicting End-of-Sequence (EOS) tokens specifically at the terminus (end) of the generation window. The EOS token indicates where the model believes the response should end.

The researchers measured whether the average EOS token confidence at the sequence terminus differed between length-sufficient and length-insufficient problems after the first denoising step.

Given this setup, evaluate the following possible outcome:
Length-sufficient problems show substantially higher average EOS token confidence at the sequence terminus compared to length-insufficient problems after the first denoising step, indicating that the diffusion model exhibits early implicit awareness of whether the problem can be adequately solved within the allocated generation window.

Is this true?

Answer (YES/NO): YES